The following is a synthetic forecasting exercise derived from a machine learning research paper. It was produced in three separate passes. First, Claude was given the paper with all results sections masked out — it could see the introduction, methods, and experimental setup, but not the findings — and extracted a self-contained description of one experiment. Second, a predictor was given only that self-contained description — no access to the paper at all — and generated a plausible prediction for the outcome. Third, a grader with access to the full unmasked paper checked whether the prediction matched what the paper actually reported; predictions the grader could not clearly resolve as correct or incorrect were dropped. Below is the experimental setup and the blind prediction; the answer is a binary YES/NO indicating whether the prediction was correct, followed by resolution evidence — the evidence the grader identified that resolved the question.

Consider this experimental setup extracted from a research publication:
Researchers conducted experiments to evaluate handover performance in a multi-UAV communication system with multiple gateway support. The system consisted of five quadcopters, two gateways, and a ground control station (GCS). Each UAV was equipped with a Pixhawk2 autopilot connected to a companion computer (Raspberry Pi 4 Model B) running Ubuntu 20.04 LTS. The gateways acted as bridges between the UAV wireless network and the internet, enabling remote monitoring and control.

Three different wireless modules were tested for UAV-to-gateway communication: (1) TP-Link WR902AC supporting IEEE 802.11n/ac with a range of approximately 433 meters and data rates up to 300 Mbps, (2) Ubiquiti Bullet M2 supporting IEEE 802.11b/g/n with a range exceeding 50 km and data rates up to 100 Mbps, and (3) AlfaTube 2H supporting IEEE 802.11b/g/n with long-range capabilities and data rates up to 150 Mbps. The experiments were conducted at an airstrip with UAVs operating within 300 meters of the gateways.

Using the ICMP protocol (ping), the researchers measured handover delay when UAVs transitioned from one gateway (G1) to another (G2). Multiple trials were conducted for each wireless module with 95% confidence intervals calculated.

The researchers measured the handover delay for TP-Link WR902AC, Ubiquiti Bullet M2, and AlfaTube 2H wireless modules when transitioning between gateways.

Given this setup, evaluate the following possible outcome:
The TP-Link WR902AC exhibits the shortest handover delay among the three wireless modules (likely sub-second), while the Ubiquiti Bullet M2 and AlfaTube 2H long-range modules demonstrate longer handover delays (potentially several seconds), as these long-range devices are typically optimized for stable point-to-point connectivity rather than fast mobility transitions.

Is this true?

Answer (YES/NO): NO